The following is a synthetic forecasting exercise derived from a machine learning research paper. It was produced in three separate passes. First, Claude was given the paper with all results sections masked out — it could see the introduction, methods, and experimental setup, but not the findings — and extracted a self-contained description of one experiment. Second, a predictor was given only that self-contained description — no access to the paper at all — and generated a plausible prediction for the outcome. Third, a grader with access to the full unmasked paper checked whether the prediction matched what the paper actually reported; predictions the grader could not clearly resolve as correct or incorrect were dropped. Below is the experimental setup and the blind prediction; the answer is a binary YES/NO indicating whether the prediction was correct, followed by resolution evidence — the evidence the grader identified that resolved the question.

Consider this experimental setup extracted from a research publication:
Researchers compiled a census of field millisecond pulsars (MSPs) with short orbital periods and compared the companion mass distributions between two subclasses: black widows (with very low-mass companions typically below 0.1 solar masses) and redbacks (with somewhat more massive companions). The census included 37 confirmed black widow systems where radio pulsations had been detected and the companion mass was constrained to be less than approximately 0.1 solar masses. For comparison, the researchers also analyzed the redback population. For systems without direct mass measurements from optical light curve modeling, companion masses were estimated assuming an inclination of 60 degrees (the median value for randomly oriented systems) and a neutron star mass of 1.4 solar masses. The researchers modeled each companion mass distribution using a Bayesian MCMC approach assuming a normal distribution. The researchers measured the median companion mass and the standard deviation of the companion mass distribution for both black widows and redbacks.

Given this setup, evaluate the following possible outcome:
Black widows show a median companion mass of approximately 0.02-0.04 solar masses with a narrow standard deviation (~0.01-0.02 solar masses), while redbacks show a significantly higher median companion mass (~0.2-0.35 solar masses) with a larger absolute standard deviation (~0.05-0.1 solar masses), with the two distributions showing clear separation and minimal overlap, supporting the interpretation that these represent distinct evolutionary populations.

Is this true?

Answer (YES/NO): NO